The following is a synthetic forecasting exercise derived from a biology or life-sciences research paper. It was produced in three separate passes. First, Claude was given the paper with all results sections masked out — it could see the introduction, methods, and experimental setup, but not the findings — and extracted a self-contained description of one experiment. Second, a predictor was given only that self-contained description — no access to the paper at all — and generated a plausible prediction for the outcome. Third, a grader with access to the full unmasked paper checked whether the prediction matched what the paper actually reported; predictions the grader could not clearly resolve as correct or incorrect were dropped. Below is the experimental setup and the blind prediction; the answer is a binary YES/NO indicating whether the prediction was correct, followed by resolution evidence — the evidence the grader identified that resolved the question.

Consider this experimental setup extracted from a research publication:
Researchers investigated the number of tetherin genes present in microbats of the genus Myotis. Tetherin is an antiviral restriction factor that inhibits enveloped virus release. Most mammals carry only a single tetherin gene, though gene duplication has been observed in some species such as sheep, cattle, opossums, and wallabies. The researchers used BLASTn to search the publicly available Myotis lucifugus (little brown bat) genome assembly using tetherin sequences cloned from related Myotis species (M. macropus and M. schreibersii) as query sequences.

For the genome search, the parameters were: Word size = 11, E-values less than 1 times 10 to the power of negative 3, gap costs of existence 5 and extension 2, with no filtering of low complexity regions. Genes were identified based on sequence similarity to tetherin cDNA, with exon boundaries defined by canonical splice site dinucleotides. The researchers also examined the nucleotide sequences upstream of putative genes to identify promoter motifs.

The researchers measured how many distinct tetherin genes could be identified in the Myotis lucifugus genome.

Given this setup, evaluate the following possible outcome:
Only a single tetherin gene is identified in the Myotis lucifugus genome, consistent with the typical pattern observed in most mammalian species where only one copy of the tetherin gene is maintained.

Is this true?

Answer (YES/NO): NO